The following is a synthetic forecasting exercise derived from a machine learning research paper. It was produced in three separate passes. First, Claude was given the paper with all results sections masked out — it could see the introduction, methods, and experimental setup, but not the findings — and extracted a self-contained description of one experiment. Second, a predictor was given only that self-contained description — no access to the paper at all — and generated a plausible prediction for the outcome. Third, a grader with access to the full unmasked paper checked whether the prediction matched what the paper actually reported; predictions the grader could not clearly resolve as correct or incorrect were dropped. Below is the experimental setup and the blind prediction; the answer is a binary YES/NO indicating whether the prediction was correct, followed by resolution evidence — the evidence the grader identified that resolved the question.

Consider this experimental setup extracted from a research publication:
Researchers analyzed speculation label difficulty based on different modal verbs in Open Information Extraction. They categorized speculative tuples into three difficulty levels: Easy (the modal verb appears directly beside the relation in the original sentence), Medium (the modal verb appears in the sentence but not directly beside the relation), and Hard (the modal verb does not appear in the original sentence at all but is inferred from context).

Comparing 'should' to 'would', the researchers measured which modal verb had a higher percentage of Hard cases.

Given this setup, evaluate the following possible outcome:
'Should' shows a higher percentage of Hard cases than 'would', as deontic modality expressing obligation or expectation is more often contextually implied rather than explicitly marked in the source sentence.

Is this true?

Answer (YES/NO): YES